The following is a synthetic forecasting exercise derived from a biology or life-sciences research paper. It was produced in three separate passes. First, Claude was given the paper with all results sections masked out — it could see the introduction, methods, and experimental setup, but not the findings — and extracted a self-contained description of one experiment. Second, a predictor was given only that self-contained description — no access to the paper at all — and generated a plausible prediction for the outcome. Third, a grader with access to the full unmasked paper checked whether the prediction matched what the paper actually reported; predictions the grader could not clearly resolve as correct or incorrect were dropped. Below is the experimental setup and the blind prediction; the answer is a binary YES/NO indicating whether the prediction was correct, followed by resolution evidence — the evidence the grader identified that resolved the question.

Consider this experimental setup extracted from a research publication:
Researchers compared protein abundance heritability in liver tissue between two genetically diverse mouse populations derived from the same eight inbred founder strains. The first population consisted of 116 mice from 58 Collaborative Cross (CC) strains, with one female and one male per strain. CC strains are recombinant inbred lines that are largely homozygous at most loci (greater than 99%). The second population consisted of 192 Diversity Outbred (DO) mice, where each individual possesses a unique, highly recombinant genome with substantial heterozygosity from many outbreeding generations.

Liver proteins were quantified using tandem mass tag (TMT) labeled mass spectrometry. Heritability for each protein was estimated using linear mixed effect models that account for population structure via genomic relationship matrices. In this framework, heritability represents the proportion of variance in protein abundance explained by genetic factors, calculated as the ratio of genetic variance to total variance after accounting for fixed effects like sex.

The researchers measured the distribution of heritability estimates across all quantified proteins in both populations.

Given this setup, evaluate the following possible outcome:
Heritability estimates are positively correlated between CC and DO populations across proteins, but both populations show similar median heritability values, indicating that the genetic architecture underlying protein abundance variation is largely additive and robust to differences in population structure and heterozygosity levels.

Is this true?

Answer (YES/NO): NO